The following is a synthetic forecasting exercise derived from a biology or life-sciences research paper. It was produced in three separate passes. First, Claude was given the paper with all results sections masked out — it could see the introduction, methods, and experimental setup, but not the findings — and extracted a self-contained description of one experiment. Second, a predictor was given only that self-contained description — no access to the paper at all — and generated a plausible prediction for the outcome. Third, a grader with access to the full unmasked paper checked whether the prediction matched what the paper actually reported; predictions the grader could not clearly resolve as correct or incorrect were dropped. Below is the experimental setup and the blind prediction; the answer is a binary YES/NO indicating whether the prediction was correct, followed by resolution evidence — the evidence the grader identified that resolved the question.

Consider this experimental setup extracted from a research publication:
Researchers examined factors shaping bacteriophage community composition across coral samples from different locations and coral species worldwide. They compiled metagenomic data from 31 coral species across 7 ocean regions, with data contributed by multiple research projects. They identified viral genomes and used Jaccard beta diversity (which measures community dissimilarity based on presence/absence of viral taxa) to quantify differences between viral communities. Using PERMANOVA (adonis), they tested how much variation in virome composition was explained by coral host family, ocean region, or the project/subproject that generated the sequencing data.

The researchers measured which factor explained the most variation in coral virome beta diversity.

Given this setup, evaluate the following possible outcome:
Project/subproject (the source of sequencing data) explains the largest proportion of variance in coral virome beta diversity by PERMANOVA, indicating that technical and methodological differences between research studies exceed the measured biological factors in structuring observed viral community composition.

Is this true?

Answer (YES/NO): YES